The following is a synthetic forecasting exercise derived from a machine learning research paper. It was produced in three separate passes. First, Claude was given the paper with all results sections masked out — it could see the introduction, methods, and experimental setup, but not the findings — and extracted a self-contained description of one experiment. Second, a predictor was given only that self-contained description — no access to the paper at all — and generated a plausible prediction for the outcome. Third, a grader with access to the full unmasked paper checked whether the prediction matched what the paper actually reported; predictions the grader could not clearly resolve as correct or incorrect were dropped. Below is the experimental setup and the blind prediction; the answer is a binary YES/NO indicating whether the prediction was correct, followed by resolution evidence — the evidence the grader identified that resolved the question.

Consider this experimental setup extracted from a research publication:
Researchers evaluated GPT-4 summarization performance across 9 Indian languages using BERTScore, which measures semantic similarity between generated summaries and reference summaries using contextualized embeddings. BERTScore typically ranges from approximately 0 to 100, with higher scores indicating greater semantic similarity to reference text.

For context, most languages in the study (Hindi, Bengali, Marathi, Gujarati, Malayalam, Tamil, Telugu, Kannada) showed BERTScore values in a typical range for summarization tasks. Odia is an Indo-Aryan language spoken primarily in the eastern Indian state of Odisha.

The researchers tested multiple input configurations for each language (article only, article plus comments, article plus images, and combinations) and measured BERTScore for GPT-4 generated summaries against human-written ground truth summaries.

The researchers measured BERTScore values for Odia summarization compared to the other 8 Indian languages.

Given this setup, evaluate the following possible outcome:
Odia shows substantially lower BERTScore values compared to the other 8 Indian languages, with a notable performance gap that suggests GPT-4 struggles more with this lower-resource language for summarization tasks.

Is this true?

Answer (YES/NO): NO